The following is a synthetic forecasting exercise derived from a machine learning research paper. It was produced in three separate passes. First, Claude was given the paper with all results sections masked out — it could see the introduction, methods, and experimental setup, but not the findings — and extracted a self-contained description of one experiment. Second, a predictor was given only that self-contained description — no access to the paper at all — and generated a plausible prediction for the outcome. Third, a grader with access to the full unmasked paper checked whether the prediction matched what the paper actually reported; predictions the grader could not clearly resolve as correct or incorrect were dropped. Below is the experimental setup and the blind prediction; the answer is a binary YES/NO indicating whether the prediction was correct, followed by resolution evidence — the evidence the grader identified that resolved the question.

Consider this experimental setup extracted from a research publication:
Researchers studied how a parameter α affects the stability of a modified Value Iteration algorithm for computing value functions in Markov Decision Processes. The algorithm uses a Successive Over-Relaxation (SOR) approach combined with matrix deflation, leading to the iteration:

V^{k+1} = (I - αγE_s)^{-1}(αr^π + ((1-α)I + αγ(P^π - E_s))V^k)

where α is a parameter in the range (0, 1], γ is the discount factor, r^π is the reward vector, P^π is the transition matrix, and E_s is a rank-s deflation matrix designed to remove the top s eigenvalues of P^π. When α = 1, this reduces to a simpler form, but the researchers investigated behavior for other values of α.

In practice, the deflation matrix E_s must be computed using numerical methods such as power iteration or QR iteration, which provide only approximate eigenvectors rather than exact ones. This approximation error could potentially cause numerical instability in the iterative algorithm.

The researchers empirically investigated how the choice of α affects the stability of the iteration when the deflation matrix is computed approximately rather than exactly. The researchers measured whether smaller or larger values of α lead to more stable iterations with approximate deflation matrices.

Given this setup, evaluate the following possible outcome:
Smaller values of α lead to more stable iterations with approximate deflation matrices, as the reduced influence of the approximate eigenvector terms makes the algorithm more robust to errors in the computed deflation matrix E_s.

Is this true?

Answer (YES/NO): YES